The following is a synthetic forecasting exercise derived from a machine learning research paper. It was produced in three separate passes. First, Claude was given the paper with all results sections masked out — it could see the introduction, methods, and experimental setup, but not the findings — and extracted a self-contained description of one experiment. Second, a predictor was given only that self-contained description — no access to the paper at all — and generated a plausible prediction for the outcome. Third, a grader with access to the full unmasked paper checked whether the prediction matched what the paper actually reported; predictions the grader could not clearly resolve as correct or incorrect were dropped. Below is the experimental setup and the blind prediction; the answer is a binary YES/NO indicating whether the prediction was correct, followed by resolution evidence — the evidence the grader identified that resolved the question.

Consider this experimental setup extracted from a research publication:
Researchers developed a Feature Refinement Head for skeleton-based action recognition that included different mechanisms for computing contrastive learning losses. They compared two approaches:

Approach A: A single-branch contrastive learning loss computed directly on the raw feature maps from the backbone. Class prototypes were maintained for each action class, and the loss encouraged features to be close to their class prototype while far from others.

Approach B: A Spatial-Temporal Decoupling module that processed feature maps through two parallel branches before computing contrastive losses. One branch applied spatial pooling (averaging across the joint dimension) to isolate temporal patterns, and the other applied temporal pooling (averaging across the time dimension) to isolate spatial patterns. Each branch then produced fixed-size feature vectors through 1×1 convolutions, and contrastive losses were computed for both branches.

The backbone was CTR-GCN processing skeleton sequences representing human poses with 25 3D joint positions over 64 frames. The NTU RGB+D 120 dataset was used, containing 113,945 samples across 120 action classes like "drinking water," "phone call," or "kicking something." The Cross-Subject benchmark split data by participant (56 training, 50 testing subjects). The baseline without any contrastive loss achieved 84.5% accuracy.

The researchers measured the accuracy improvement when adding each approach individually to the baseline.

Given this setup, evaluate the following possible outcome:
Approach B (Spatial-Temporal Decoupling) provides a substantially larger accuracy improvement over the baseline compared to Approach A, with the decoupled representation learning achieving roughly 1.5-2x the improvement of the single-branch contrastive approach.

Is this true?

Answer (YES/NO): YES